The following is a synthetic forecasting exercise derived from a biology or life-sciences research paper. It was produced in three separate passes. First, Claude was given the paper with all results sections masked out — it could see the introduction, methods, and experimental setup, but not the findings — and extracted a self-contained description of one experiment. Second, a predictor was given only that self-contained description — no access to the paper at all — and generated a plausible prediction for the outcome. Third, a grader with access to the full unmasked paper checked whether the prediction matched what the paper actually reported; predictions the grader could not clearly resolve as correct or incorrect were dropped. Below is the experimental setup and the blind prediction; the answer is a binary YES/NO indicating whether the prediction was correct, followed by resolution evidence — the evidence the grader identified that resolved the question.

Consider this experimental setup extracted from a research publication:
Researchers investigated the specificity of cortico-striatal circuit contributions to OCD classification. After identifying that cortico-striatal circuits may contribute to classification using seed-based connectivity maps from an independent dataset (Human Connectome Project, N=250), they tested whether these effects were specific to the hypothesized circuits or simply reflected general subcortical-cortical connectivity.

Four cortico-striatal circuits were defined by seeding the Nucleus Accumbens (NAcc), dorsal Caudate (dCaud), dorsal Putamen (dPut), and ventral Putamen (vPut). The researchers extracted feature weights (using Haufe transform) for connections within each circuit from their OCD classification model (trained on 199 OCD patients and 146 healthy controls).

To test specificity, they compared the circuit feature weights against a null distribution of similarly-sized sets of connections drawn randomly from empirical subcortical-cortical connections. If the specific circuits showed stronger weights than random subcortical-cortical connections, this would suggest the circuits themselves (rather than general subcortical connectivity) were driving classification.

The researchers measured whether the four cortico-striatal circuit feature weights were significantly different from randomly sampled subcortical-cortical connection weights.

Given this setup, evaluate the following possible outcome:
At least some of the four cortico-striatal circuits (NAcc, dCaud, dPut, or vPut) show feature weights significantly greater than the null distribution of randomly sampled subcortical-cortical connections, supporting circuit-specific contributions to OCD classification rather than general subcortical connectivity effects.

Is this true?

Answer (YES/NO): YES